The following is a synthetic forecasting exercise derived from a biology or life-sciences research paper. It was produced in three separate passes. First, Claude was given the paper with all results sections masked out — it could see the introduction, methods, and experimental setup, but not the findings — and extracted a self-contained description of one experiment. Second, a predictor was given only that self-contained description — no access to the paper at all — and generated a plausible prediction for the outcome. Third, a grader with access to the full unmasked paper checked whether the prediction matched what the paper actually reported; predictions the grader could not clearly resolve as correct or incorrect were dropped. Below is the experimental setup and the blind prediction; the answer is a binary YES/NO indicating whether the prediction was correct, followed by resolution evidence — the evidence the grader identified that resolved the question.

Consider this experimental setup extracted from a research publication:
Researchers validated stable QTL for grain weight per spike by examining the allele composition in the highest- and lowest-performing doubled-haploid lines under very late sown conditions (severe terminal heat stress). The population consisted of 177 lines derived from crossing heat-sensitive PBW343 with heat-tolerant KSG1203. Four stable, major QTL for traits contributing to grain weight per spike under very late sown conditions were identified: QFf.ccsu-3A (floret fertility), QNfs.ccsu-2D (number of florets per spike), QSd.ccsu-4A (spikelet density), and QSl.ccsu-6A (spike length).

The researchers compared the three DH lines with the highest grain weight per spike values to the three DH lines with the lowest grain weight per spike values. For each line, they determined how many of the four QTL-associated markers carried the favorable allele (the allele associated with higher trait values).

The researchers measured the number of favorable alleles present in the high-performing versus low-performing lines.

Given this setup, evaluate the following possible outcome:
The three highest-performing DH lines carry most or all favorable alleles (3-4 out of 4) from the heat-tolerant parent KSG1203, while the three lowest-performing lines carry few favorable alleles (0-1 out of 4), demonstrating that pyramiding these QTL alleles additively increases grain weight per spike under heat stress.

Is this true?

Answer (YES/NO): NO